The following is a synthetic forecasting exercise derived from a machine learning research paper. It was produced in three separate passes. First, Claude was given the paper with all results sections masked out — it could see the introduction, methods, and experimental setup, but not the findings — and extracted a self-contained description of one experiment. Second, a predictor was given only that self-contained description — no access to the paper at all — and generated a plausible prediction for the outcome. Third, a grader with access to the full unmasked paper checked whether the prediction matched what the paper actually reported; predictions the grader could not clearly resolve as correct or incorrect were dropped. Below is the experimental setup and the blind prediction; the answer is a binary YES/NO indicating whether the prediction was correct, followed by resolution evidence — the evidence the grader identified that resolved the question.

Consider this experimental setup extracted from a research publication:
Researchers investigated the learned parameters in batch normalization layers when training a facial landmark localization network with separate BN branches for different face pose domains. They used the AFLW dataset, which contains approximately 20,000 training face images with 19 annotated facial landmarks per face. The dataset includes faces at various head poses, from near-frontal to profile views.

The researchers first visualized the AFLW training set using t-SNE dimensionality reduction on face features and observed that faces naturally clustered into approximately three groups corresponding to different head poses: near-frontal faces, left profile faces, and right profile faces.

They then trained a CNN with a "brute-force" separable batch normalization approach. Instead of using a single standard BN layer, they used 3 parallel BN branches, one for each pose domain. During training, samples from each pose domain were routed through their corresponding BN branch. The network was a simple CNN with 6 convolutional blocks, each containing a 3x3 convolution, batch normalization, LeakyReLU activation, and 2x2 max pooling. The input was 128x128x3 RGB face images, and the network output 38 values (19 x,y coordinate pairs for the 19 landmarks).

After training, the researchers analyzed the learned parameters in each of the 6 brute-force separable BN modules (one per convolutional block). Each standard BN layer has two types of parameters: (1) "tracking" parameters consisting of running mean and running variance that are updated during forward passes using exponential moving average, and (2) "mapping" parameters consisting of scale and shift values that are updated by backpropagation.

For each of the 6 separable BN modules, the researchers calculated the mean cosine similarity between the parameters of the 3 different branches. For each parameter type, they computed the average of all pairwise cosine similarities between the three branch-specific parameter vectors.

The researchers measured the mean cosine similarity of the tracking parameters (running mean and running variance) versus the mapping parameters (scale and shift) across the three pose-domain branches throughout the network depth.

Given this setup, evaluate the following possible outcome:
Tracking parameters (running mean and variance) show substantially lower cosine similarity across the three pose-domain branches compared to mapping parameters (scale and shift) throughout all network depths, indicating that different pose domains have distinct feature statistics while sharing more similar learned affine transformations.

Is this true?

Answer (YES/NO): NO